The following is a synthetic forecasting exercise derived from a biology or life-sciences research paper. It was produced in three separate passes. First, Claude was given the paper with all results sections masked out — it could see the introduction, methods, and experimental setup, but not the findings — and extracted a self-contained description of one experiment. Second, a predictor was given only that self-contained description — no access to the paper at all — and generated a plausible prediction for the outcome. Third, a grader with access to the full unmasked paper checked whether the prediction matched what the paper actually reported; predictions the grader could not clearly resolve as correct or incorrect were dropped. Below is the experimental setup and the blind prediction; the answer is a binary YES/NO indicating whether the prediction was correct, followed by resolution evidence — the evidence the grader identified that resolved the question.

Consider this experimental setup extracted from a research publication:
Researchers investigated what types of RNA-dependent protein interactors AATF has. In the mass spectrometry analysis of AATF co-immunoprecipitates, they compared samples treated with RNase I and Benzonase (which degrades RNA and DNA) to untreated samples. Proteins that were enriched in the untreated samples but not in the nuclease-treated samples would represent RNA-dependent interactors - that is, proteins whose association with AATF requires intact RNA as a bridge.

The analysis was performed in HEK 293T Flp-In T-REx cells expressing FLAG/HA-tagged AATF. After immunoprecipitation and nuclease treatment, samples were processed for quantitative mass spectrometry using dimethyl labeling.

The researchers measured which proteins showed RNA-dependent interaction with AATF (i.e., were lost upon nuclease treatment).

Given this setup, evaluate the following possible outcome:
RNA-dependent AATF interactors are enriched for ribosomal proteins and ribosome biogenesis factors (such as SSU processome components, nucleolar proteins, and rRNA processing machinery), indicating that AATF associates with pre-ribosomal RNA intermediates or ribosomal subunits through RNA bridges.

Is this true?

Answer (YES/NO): NO